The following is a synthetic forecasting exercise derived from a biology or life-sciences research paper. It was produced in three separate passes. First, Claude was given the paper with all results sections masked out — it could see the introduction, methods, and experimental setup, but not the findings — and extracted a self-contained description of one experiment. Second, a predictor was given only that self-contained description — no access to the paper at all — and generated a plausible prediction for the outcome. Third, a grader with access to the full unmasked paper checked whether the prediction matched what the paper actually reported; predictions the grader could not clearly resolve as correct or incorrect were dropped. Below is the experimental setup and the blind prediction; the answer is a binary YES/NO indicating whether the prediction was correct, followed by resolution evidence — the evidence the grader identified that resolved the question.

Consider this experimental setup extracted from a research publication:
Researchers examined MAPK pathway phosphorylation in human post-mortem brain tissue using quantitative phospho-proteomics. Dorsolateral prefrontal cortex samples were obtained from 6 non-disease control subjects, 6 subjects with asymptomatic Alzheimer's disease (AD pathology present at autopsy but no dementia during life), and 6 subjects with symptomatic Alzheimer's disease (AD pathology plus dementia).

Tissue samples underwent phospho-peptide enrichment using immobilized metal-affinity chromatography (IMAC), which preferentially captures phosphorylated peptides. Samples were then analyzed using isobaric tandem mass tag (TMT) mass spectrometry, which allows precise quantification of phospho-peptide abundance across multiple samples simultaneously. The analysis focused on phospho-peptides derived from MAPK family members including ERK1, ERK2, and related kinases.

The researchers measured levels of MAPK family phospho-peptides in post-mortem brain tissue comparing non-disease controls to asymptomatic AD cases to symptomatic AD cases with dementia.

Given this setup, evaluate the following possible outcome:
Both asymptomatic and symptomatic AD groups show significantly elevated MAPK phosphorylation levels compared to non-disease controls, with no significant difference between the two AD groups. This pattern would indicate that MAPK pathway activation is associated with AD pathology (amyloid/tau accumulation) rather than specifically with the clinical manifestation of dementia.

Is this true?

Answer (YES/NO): NO